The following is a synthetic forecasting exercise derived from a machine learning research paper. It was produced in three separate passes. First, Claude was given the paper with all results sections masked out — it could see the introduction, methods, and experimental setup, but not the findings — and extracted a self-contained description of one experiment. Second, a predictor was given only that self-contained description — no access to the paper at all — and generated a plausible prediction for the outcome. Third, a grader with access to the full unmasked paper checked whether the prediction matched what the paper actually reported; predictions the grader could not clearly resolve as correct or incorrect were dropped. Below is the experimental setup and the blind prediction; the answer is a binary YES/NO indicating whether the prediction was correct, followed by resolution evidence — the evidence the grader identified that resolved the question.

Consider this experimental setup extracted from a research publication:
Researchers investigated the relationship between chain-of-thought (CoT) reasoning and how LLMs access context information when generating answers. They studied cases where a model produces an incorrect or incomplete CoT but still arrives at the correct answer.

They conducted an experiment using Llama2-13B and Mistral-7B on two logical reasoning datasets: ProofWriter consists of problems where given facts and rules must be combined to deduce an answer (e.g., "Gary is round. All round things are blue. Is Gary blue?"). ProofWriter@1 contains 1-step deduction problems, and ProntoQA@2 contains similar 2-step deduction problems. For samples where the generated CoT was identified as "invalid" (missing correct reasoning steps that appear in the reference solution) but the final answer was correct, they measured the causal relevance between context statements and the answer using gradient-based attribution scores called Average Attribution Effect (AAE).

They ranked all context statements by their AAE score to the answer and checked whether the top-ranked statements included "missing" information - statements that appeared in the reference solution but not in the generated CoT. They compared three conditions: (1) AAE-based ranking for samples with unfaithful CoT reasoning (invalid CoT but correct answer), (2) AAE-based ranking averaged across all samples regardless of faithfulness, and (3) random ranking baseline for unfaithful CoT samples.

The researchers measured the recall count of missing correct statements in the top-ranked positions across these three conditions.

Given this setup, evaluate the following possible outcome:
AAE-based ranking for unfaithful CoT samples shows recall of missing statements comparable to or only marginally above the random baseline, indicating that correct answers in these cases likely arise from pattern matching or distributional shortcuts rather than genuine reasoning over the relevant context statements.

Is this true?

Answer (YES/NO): NO